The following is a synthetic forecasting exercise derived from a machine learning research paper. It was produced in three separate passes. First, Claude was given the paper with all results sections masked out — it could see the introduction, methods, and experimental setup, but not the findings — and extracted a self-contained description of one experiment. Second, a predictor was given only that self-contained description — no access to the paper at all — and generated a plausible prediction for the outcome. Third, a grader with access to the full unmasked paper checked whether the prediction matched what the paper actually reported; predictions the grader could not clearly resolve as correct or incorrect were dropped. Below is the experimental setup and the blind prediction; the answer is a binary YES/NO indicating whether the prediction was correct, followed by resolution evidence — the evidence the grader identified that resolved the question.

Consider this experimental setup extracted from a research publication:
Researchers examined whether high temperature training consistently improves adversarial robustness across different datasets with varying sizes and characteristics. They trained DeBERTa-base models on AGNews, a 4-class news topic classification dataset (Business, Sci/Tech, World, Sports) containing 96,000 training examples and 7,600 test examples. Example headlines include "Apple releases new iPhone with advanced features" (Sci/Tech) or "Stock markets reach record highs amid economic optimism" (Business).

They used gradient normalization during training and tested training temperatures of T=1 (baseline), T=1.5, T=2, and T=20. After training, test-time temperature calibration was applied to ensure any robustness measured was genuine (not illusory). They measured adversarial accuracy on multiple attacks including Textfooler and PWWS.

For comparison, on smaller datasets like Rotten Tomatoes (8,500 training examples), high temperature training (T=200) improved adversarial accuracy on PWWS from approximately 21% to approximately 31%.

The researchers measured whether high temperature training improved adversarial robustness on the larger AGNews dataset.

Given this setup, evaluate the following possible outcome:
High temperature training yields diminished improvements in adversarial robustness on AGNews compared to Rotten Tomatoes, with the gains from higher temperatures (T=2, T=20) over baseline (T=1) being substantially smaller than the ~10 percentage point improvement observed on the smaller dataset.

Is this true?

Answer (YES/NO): NO